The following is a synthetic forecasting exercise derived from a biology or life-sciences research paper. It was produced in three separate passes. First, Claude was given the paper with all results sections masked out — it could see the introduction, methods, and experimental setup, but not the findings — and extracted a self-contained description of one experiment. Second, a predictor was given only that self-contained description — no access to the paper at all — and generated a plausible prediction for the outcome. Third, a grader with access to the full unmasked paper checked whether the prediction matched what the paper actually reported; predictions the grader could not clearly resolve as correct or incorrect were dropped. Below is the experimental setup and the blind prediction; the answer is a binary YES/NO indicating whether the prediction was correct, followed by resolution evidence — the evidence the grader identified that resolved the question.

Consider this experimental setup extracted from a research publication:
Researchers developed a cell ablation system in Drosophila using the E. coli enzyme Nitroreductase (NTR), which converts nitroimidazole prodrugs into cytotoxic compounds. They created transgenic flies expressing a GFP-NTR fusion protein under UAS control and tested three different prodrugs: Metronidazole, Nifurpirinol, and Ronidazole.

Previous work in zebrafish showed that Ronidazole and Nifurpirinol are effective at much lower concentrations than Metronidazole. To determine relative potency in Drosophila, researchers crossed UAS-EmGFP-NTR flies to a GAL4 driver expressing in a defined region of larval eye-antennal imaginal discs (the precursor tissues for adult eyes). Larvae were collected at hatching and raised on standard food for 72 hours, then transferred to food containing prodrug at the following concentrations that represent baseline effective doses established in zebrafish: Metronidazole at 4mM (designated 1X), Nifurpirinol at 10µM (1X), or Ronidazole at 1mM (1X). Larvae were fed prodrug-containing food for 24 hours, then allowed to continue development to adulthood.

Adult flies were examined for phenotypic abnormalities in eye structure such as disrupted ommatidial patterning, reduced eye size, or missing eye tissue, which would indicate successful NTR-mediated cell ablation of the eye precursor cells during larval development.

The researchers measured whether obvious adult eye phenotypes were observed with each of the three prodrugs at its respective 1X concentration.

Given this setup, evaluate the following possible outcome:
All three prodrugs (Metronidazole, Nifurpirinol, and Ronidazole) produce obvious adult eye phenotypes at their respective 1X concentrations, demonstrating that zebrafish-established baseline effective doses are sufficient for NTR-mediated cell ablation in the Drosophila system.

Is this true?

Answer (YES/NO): NO